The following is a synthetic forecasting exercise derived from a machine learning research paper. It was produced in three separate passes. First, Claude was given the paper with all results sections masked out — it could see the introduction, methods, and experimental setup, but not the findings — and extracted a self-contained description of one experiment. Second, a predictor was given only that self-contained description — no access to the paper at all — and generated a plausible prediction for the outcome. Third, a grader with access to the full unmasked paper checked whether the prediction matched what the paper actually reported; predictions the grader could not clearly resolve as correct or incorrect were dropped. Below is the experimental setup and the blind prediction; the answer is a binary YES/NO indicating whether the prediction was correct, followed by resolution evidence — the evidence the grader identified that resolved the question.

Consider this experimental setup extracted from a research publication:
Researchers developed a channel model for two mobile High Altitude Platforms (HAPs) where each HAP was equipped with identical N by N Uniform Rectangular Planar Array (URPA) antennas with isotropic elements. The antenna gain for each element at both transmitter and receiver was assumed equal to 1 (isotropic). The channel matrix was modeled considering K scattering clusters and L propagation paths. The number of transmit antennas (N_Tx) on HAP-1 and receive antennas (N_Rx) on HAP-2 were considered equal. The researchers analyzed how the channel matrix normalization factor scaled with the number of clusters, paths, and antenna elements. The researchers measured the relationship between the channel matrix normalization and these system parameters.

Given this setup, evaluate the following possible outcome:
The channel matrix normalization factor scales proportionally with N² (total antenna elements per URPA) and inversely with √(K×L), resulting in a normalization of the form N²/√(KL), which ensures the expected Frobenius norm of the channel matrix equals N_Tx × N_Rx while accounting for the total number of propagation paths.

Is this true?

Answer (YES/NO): NO